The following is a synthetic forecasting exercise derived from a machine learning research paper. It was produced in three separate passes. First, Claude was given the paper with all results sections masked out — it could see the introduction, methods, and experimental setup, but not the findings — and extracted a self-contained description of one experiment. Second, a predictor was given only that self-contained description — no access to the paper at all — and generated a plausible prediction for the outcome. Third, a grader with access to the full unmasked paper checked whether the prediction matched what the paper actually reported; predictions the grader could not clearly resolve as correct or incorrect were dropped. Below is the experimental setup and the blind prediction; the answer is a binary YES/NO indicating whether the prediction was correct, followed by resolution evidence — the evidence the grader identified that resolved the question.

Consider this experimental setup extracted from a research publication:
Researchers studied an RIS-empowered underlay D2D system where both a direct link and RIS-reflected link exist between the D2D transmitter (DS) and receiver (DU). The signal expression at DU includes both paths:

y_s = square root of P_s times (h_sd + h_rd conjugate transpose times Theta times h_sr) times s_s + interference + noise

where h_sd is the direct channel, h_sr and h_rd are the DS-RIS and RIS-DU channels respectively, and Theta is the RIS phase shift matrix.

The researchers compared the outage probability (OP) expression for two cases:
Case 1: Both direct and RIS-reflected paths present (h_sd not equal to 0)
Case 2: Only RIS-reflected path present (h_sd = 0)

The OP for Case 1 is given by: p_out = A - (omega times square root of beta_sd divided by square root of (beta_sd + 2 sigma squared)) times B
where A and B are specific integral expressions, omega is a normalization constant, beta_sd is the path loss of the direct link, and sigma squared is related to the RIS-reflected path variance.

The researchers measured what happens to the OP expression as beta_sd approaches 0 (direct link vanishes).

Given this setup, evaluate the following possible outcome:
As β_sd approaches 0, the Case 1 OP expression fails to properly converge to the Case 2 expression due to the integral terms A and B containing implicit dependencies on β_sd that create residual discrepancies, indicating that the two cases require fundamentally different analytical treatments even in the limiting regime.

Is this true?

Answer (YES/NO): NO